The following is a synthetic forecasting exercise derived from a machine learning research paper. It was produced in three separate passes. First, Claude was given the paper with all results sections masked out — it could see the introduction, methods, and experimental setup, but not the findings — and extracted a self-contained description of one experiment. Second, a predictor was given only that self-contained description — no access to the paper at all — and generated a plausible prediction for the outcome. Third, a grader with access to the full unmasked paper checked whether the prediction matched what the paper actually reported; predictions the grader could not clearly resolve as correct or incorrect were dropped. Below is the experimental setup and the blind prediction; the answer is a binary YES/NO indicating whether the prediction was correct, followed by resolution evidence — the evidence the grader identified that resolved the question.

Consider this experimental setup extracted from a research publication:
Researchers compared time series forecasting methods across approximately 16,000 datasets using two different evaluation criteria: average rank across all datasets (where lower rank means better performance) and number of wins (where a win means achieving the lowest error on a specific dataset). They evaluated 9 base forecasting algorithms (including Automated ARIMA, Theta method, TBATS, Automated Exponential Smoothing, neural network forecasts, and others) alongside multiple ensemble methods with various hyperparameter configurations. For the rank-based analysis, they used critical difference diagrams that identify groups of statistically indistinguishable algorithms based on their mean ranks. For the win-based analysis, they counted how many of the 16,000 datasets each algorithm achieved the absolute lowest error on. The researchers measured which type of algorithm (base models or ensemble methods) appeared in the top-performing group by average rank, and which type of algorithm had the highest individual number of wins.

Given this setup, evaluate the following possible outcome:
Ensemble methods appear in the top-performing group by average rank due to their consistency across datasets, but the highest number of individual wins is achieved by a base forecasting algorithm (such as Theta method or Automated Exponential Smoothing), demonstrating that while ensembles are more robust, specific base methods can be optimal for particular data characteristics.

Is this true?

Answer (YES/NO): YES